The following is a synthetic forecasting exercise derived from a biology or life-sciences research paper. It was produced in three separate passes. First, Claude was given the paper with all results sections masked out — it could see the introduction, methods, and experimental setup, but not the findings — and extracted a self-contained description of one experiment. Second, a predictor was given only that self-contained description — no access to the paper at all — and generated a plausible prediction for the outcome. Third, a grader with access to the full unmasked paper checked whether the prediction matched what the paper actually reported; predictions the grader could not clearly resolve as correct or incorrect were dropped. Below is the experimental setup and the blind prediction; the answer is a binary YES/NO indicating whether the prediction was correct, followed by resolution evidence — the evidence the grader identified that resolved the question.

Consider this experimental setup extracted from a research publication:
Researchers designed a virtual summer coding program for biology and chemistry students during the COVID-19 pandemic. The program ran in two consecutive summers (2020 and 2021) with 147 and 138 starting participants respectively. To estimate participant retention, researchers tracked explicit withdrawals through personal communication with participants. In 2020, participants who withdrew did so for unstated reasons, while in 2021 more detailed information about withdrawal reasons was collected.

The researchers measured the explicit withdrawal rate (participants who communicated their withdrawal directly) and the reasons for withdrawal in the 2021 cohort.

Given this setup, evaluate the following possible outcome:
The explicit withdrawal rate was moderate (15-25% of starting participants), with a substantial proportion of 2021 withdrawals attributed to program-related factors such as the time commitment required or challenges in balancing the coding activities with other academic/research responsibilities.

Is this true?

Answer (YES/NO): NO